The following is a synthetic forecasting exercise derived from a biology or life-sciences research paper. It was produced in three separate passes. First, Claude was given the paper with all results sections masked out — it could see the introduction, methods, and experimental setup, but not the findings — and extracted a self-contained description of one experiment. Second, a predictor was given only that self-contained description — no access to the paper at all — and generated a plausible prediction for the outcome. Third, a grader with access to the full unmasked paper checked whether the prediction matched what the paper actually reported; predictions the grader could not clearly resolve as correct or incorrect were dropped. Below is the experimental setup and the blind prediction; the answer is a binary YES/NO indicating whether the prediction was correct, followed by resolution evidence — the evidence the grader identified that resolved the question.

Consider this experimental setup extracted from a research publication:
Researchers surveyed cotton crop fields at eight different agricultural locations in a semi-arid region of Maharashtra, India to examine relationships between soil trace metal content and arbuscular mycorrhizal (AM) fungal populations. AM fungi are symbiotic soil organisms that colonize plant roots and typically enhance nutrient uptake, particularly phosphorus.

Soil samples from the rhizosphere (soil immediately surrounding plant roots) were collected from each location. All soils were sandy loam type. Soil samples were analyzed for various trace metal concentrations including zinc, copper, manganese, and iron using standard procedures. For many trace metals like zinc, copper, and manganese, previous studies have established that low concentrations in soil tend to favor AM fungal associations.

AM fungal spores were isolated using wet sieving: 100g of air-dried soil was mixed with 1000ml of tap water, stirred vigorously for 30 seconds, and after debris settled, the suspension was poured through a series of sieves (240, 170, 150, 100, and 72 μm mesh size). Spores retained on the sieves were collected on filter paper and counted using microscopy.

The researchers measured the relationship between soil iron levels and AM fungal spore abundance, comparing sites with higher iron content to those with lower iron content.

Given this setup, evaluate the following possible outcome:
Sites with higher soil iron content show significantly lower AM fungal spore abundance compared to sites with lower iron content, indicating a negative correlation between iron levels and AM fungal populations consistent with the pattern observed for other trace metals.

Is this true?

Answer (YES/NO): NO